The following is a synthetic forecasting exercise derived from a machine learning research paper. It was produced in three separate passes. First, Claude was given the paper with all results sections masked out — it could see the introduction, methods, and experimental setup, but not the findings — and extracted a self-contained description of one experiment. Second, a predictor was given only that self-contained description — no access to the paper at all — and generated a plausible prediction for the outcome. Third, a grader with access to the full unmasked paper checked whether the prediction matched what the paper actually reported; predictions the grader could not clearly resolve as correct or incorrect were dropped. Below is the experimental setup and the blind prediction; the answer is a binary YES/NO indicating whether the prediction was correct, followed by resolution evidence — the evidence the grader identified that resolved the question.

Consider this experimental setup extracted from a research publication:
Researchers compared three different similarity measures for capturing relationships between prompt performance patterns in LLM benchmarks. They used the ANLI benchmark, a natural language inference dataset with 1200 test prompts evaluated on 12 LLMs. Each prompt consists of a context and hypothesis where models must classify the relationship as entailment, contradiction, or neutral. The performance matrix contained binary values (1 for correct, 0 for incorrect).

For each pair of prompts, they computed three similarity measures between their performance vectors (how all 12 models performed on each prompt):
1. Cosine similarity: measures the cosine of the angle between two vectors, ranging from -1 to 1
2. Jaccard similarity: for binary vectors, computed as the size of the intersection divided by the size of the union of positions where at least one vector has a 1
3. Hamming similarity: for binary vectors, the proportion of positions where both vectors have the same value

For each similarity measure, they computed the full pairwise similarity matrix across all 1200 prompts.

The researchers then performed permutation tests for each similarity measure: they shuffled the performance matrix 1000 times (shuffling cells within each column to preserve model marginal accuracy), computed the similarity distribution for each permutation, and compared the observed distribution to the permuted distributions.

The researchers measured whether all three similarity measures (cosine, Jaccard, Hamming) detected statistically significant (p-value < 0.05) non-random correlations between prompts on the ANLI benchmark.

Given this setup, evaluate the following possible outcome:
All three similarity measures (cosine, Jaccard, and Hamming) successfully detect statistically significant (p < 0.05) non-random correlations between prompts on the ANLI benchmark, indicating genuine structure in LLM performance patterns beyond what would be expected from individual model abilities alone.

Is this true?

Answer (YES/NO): YES